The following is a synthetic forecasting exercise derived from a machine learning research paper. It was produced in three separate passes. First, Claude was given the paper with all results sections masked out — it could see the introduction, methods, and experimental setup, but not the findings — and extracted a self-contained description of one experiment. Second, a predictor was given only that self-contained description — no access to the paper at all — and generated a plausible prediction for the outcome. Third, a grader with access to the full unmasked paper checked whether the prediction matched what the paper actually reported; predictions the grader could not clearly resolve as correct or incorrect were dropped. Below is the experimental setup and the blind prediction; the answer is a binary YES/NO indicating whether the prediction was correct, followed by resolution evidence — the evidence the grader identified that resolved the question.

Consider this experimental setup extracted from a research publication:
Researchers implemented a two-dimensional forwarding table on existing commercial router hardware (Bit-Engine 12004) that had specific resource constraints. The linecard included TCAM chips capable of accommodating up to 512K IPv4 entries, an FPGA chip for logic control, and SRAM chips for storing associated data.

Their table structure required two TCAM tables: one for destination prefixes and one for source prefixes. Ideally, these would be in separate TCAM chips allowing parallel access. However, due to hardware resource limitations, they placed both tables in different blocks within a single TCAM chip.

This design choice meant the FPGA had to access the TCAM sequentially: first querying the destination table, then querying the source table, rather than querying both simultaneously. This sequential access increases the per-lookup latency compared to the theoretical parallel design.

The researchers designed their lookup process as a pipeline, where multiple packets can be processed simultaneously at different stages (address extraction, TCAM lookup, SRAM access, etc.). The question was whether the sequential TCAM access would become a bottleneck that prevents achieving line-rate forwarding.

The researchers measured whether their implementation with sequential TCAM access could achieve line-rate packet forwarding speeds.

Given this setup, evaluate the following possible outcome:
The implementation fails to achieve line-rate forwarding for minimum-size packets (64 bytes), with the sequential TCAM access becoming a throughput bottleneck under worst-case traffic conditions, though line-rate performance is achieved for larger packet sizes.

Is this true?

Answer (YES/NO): NO